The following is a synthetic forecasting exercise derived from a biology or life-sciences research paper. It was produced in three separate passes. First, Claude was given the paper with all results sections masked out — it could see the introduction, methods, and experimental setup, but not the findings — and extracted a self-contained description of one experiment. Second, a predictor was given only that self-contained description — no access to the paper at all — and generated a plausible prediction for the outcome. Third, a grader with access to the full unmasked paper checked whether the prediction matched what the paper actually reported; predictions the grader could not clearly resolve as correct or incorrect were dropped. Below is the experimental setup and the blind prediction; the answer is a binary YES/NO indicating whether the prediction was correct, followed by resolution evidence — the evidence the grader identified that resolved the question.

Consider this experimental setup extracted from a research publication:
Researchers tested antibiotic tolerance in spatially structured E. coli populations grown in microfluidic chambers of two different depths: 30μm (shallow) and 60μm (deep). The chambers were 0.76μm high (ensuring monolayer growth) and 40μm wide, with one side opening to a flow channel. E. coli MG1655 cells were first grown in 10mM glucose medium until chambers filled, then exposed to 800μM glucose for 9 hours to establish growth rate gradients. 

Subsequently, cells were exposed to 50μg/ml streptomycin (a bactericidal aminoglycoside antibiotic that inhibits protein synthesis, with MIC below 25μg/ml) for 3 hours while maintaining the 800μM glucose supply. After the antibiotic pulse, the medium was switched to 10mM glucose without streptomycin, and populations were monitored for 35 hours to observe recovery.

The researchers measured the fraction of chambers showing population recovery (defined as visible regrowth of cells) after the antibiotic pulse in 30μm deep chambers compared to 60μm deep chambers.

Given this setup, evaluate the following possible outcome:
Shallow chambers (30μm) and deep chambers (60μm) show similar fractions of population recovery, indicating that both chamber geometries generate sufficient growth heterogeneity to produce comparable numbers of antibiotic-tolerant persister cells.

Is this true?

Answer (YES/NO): NO